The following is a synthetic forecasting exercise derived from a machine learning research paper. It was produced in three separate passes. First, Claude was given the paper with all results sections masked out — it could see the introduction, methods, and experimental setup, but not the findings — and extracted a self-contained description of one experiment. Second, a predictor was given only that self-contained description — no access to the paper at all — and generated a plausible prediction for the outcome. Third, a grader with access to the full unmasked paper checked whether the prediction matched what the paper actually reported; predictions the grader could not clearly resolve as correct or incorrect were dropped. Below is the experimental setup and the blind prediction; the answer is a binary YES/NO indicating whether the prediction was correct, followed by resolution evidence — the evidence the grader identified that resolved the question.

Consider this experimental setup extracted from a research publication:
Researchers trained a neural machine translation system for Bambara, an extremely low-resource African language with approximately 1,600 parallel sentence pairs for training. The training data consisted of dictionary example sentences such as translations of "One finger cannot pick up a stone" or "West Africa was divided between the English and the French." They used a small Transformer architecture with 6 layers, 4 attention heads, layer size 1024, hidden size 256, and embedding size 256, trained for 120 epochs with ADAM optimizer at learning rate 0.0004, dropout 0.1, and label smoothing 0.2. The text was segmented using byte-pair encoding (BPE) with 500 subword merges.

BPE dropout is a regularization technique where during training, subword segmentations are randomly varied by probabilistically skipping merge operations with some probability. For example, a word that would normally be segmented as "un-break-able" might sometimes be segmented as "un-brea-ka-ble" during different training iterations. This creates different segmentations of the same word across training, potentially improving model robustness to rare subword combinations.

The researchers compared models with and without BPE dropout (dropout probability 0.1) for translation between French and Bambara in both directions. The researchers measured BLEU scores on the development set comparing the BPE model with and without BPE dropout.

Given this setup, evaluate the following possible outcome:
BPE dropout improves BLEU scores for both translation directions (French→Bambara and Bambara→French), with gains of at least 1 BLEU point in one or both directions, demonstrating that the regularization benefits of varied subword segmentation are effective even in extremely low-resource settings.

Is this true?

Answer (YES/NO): NO